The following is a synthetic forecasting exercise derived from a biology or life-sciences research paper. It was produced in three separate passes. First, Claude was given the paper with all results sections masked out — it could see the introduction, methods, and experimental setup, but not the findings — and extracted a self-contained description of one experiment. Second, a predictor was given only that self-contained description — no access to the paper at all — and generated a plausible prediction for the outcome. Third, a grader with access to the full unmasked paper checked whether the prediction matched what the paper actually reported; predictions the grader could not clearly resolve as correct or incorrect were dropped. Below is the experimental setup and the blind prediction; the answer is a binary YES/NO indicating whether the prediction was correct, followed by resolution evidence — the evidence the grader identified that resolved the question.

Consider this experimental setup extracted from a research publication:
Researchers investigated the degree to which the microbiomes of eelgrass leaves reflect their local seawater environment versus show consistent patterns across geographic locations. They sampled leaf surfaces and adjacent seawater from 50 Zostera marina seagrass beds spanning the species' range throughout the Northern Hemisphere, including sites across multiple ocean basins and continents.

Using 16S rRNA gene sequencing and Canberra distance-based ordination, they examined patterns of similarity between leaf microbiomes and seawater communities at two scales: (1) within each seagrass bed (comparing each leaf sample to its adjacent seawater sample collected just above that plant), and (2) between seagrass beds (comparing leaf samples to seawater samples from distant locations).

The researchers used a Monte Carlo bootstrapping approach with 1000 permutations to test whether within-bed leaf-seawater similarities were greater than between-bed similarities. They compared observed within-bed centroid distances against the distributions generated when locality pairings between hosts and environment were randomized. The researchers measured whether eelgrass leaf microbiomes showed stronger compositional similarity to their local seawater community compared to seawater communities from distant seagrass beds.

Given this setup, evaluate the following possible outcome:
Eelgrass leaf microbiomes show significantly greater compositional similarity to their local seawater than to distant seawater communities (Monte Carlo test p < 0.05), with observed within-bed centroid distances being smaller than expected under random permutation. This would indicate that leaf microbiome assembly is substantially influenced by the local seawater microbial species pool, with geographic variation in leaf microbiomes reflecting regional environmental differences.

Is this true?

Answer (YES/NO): YES